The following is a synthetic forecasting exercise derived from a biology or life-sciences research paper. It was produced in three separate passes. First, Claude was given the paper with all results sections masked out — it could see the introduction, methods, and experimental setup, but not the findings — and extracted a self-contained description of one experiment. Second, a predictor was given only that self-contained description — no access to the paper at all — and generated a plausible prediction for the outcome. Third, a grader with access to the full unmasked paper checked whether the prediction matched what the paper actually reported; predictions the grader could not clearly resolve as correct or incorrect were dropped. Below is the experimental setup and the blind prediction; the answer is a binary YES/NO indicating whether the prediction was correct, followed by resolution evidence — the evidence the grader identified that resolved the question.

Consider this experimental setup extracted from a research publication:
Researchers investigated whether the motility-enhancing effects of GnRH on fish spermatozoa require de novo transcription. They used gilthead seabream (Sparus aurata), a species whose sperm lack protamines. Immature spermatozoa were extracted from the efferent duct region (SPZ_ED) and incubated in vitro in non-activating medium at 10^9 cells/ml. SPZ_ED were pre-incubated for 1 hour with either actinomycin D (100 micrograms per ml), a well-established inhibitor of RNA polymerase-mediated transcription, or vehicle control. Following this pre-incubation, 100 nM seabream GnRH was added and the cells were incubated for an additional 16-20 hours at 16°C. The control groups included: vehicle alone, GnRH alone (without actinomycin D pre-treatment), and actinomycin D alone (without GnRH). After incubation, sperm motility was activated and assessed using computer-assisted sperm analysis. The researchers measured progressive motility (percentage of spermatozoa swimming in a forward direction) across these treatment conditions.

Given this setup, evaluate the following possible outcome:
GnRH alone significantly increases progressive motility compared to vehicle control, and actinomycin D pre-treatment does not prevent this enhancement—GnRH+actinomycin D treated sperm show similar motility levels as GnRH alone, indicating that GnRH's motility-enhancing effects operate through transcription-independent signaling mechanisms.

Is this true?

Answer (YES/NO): NO